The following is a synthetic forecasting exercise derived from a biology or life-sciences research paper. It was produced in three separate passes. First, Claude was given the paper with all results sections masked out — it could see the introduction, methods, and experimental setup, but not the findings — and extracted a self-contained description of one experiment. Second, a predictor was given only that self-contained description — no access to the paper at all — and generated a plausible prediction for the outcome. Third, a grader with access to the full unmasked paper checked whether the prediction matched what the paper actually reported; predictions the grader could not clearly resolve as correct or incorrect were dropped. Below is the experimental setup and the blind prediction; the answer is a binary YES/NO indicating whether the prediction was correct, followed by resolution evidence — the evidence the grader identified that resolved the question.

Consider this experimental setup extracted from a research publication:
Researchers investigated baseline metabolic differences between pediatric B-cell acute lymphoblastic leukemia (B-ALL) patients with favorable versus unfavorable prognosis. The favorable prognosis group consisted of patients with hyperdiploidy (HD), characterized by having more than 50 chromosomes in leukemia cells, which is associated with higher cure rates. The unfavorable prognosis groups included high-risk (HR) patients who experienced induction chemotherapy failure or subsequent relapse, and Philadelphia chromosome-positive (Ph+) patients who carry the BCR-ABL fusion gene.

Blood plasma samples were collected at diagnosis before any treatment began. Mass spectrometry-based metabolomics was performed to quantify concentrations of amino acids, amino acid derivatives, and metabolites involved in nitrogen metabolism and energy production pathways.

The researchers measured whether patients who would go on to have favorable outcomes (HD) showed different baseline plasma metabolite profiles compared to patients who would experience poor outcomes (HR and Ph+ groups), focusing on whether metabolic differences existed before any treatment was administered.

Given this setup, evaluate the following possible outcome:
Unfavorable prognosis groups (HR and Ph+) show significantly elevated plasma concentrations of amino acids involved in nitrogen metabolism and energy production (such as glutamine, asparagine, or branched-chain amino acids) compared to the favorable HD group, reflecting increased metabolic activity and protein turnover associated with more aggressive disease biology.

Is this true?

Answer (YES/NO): NO